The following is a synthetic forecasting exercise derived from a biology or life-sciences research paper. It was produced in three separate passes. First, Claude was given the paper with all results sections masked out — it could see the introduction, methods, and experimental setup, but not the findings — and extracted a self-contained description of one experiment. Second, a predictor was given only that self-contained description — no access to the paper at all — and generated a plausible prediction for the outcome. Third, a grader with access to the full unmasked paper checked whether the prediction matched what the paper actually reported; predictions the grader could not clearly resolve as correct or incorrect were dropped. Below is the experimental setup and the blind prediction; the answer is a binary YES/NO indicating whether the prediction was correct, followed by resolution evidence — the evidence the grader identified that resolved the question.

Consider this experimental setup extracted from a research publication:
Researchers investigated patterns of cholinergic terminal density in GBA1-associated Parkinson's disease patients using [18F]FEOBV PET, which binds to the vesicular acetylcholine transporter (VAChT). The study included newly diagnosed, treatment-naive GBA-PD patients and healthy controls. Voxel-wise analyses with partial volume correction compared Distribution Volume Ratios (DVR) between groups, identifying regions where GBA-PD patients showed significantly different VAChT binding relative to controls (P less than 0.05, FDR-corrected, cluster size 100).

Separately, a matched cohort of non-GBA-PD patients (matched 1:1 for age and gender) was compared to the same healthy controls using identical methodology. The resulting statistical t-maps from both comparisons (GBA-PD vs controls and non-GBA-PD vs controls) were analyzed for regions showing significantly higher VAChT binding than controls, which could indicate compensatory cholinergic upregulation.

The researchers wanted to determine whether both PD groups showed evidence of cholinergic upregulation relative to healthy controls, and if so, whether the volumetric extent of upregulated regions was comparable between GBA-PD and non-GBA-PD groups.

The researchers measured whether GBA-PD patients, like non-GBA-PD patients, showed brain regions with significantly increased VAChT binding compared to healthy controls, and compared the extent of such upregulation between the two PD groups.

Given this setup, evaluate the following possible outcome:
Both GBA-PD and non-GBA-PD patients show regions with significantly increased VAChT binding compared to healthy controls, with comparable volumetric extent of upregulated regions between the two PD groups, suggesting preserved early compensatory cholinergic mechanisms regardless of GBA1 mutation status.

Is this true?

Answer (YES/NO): NO